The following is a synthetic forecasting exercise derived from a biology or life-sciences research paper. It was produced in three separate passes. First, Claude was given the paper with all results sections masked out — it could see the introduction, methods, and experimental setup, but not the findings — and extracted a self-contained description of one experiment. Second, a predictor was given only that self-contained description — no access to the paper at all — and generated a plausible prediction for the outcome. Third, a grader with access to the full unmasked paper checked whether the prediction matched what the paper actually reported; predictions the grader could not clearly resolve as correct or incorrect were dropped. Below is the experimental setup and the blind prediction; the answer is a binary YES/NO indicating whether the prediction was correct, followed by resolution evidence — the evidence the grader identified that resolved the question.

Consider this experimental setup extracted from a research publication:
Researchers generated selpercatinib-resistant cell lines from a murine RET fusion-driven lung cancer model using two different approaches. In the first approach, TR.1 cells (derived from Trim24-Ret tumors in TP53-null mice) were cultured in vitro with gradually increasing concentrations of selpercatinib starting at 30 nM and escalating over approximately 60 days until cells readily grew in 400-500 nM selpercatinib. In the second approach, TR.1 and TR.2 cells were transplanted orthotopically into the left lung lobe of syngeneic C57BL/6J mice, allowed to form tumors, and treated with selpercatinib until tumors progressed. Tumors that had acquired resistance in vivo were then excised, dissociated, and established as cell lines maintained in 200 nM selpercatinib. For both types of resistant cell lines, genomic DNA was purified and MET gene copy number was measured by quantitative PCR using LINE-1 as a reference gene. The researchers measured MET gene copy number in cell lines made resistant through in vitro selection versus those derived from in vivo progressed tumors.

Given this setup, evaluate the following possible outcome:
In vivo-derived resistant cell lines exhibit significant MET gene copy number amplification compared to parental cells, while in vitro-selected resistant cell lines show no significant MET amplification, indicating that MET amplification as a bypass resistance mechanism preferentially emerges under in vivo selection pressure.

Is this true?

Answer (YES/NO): NO